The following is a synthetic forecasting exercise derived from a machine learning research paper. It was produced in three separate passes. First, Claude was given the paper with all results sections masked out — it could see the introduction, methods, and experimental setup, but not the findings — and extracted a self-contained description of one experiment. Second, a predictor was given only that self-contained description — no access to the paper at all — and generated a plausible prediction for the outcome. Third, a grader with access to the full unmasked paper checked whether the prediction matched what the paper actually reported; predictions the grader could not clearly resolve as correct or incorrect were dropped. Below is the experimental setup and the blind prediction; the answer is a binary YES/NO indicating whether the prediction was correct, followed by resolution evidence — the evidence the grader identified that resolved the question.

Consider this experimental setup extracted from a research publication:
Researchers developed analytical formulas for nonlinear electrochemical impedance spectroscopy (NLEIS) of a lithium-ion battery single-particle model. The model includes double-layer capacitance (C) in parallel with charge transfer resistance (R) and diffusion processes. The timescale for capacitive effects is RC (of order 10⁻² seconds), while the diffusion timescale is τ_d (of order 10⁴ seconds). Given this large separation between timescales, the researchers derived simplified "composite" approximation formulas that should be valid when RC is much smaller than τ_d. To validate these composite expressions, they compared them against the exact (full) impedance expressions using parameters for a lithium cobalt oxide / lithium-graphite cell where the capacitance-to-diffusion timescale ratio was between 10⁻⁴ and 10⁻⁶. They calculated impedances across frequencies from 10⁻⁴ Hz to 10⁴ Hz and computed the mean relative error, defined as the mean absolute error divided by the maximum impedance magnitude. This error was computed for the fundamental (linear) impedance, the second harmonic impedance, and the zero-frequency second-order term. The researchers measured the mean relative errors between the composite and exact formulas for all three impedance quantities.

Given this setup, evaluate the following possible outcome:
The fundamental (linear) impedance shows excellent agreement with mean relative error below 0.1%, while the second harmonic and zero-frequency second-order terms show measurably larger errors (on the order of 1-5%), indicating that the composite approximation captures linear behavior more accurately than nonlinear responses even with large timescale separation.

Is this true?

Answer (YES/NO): NO